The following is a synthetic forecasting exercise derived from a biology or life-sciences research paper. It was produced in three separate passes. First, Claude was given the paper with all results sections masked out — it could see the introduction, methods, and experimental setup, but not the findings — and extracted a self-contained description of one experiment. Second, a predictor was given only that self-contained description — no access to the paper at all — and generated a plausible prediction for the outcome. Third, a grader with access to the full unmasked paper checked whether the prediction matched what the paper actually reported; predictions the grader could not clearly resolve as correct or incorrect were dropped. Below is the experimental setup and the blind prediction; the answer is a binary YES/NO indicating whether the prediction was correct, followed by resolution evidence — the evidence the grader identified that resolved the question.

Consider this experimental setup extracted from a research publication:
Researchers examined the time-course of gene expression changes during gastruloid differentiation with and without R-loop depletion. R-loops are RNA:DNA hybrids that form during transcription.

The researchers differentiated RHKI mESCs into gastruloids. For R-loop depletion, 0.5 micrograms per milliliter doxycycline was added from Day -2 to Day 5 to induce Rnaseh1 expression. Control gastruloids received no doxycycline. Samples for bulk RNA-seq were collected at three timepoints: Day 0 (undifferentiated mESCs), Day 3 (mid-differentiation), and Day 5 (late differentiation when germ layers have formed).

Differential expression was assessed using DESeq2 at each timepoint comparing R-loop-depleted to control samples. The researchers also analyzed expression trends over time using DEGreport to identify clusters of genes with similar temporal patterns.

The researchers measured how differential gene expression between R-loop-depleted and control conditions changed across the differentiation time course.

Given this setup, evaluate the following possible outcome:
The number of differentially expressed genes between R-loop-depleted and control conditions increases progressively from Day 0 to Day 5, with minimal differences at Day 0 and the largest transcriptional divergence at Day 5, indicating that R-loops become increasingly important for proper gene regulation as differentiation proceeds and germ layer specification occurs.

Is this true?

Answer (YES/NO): YES